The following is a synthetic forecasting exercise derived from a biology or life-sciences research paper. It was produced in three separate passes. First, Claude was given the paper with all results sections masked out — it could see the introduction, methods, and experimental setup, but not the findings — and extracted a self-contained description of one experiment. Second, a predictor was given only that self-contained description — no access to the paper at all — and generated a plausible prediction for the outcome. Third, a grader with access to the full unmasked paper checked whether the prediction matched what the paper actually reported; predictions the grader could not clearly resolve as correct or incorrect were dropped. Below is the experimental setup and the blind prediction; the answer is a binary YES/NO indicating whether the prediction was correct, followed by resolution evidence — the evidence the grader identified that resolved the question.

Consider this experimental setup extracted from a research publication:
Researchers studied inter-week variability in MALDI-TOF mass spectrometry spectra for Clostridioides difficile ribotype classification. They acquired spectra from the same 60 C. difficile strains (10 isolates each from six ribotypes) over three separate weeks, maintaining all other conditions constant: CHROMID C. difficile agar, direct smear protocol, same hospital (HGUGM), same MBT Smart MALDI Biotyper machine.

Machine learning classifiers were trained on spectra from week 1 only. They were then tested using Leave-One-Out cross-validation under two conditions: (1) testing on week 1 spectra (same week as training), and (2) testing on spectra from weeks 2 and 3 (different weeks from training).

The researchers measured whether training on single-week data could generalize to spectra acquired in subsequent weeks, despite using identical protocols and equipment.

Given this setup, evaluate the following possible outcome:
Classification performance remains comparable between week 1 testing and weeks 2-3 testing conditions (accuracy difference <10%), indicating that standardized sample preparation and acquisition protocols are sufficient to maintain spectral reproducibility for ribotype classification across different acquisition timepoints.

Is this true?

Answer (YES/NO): NO